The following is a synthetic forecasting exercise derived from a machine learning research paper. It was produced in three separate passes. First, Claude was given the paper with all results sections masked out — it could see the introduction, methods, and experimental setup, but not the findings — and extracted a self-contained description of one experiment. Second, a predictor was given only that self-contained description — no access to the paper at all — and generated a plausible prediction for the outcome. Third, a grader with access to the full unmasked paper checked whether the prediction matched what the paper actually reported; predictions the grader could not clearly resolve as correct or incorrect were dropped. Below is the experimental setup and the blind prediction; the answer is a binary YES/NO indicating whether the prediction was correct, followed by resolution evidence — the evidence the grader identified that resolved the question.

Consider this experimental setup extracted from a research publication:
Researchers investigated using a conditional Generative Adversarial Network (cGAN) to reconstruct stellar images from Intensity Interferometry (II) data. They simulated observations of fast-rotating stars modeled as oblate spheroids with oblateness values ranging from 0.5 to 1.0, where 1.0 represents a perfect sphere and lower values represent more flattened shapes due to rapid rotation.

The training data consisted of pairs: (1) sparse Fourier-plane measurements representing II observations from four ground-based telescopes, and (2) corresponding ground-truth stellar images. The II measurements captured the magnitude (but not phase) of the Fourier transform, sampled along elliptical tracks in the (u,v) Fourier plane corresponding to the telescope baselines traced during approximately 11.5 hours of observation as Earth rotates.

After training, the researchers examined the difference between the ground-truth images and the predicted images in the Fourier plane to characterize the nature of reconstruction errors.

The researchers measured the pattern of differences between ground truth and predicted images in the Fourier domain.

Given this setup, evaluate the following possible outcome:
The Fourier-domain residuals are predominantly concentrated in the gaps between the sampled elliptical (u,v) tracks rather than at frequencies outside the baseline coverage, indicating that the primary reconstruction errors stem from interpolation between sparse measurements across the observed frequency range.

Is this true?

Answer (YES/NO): NO